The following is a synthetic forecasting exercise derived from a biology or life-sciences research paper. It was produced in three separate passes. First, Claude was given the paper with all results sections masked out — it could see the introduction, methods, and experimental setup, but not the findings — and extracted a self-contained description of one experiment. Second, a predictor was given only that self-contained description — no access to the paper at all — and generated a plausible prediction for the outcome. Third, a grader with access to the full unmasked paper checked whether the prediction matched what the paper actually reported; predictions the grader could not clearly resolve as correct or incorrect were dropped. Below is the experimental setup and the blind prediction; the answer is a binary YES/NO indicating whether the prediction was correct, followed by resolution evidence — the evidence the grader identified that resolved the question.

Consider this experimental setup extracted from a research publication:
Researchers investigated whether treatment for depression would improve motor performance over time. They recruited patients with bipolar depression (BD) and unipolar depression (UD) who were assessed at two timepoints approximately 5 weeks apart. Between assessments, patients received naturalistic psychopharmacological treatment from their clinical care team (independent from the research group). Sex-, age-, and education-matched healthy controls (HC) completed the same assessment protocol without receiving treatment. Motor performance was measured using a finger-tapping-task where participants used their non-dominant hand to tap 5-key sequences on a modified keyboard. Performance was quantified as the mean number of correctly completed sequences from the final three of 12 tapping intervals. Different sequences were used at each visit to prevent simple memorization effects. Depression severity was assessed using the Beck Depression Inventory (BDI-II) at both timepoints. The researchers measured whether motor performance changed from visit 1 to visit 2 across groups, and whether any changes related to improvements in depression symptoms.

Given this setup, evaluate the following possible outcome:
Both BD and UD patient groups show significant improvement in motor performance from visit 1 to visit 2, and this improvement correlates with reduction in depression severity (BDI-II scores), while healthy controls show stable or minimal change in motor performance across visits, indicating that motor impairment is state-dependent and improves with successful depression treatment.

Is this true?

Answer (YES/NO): NO